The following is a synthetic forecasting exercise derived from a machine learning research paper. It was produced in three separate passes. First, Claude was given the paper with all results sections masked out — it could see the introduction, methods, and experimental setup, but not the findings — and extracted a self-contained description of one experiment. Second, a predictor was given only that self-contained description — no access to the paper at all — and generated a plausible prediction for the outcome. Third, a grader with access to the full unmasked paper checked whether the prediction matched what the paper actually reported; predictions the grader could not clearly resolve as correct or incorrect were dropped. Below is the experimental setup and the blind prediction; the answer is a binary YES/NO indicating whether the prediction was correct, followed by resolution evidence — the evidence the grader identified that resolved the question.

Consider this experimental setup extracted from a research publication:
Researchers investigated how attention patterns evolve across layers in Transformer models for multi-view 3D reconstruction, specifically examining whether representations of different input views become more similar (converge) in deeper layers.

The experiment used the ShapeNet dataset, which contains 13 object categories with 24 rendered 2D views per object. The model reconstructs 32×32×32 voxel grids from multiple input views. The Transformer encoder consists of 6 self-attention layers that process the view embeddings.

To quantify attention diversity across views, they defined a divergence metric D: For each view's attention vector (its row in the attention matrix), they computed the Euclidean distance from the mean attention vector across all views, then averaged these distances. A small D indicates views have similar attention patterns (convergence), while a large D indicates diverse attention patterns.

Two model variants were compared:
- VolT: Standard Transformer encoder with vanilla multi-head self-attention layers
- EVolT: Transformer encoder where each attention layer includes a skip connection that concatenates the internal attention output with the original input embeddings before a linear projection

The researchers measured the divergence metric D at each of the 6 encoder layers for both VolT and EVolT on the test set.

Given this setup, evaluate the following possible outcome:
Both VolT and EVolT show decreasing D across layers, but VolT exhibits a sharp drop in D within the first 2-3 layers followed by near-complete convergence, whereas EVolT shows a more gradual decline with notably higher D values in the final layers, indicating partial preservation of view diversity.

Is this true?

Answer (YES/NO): NO